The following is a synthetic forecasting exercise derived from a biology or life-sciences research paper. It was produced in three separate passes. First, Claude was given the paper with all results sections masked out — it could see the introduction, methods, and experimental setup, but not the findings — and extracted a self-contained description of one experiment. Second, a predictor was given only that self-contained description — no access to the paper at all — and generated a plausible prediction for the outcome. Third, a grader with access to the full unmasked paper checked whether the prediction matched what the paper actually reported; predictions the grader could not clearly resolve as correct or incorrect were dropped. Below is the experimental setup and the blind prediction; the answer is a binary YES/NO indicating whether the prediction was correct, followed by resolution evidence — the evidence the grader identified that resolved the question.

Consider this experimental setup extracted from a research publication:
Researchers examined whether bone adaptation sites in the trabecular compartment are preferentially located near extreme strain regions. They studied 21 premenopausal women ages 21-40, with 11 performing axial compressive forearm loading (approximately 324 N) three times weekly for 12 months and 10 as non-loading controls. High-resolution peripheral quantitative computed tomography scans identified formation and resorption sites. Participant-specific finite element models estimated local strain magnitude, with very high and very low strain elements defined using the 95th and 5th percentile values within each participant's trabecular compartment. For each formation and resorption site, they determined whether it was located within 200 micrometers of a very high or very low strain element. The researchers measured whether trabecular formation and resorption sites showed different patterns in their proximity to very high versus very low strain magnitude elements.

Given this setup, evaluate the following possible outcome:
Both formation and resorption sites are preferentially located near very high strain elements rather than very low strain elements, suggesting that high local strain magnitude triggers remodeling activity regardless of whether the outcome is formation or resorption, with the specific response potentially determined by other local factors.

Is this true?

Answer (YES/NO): YES